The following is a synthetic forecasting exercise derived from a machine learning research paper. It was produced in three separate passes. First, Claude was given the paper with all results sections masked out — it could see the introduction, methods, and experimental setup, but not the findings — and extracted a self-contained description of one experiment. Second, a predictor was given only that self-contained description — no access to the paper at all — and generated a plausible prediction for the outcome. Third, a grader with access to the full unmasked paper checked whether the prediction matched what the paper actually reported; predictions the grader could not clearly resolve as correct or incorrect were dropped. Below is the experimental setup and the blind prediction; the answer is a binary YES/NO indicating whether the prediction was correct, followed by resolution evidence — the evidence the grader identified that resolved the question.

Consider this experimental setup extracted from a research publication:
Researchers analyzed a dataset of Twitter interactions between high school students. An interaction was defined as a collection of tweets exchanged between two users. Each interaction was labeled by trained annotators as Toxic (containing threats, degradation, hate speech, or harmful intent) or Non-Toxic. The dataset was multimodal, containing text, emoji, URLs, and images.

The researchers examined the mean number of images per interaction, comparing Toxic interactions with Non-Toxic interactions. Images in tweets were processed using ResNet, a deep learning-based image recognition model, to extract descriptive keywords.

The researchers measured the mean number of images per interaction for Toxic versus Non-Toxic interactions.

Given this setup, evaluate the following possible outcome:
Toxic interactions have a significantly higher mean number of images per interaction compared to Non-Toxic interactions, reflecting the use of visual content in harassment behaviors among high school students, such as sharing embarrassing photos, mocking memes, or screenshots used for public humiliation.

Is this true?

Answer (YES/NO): YES